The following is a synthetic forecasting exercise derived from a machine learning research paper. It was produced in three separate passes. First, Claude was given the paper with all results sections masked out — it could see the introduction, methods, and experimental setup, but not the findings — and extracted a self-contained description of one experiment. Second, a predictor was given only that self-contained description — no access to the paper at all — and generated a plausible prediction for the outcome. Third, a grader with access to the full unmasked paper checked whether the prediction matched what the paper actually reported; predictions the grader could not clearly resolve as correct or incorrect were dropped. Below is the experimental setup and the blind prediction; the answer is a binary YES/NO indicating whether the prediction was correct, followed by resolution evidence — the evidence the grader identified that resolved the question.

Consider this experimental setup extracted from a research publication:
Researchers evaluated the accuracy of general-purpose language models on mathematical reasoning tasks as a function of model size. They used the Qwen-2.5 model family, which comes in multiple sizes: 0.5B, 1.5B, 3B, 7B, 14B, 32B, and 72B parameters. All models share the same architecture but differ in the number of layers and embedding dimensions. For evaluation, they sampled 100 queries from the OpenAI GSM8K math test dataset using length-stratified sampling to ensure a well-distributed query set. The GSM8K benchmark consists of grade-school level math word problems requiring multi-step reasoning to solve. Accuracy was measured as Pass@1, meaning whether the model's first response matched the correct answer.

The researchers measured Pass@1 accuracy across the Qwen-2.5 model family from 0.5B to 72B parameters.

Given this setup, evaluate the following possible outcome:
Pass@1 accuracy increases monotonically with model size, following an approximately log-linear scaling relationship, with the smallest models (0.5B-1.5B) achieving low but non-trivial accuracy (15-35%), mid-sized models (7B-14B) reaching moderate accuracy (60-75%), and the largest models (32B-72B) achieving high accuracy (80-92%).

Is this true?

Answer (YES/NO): NO